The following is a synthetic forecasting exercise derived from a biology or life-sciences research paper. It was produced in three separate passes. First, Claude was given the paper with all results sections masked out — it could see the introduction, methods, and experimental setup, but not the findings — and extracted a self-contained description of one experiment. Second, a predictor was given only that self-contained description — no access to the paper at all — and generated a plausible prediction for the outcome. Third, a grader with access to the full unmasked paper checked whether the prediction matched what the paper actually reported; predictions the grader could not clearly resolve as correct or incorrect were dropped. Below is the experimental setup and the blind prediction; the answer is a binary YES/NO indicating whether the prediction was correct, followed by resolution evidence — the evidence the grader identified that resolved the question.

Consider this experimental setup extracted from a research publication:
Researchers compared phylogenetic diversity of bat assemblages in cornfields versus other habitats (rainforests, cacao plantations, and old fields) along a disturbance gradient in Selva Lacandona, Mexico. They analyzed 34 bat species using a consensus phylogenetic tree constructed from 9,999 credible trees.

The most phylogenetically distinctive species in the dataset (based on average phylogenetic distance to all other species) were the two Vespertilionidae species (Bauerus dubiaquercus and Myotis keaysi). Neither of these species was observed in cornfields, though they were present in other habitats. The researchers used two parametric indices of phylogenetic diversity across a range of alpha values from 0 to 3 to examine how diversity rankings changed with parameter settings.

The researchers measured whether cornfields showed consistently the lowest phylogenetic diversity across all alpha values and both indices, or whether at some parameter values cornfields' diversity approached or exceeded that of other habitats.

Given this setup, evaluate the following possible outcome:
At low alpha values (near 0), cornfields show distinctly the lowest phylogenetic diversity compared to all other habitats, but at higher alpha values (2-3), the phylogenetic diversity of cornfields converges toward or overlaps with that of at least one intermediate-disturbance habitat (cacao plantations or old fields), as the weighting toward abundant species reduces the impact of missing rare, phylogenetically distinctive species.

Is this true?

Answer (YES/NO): NO